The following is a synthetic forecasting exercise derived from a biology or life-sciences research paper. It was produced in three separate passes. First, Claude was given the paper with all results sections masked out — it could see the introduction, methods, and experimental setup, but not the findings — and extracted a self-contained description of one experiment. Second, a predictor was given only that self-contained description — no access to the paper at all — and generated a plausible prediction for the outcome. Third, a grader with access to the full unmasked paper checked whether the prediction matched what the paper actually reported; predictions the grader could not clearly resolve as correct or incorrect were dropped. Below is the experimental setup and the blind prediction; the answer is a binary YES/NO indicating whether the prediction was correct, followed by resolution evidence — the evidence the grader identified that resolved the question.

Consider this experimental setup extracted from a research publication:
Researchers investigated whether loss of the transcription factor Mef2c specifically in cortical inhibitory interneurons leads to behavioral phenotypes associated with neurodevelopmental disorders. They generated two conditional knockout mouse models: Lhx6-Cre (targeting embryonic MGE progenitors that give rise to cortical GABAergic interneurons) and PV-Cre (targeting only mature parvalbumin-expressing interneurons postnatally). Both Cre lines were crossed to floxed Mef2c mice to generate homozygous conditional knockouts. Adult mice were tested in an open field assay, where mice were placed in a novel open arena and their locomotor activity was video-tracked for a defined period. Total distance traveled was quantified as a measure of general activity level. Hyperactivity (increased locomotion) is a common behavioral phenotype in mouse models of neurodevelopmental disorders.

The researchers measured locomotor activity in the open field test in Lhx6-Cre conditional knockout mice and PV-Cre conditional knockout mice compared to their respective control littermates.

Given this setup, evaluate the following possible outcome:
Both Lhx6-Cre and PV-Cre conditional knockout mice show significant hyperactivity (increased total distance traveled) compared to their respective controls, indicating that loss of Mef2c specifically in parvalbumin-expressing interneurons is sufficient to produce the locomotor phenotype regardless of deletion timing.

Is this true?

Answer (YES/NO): NO